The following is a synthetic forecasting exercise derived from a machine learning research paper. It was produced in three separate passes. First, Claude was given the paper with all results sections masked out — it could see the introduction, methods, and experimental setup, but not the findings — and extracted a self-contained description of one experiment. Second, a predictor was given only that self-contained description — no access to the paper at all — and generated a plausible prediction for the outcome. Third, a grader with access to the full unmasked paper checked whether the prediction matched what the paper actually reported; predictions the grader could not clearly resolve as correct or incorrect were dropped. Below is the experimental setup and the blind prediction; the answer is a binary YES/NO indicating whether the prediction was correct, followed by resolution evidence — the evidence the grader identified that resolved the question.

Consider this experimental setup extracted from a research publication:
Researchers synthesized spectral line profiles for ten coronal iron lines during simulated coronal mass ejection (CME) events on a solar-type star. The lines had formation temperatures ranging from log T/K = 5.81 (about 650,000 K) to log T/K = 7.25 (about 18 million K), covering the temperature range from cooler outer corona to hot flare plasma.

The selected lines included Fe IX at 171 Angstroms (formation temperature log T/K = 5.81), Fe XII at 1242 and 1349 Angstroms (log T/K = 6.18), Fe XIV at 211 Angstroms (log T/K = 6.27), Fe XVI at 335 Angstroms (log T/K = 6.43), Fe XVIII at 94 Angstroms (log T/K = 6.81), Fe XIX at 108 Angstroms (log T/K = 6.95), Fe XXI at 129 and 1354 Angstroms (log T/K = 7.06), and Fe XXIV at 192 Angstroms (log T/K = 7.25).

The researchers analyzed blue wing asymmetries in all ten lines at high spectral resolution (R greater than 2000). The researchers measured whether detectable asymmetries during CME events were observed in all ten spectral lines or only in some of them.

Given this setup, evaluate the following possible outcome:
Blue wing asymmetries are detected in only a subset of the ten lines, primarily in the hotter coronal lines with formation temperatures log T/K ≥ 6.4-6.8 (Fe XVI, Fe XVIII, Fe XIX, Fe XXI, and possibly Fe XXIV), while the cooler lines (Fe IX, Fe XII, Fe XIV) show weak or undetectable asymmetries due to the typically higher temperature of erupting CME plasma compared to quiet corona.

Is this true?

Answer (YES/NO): NO